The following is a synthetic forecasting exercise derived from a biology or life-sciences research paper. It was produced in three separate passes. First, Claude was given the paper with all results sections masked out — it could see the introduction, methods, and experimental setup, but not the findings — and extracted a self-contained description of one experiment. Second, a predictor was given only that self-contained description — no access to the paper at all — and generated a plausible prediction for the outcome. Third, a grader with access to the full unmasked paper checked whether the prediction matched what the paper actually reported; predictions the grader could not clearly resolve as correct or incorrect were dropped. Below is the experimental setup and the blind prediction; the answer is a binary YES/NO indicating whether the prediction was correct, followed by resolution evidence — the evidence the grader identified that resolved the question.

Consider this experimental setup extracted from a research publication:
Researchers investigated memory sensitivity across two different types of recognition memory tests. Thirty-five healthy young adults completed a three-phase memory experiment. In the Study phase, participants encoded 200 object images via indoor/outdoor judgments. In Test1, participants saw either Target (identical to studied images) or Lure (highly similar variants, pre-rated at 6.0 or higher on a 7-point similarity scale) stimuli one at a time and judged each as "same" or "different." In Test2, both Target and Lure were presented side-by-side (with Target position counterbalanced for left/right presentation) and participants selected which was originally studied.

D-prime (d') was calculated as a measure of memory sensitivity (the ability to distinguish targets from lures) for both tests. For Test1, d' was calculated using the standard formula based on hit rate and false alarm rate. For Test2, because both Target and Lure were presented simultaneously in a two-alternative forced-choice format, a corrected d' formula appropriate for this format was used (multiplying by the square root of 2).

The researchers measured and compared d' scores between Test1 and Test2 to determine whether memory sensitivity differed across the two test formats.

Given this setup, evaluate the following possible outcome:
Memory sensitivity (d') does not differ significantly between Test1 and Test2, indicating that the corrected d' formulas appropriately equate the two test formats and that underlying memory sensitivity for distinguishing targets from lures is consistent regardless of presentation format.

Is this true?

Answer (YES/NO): NO